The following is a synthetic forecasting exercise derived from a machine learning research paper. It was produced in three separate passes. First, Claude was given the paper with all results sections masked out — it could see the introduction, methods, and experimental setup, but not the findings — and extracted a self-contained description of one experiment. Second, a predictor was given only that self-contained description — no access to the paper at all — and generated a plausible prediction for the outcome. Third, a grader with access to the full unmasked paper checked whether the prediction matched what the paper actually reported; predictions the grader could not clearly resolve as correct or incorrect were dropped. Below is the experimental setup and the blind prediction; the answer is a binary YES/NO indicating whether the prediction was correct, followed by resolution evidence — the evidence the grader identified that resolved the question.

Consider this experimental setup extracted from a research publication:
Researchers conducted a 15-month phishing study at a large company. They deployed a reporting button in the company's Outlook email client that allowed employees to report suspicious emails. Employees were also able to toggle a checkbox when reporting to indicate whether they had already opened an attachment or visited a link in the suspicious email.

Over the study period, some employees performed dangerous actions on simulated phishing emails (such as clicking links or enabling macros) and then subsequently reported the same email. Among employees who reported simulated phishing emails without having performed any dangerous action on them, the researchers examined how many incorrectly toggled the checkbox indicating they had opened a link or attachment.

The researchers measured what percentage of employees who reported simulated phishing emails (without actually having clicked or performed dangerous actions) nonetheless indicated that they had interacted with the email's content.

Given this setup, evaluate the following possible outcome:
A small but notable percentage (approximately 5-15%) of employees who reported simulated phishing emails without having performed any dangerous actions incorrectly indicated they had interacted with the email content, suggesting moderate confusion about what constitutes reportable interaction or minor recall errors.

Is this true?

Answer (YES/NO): YES